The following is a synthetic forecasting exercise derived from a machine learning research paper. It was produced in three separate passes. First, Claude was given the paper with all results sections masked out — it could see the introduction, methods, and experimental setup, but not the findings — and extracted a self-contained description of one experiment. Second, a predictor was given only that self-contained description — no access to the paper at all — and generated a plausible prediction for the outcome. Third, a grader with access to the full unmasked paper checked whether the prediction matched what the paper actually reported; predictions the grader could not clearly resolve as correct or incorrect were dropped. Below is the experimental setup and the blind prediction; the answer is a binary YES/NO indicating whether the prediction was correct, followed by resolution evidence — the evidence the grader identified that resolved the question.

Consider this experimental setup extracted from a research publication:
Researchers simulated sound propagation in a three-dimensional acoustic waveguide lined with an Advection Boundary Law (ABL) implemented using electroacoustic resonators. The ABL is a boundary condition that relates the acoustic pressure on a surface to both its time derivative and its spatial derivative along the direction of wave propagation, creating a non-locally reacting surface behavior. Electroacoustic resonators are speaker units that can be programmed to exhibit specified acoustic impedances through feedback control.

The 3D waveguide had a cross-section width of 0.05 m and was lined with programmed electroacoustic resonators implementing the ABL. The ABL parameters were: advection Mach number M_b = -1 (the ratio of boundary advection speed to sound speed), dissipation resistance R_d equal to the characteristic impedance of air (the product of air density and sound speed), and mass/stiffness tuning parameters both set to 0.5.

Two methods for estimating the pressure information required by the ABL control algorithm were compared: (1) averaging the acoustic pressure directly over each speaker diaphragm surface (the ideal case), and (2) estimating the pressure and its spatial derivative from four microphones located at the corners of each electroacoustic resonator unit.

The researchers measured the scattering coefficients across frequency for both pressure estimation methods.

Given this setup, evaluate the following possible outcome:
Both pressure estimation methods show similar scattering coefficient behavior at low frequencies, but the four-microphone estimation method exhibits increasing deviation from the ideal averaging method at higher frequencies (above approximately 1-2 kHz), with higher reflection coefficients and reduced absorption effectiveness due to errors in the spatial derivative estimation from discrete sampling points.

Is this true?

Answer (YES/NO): NO